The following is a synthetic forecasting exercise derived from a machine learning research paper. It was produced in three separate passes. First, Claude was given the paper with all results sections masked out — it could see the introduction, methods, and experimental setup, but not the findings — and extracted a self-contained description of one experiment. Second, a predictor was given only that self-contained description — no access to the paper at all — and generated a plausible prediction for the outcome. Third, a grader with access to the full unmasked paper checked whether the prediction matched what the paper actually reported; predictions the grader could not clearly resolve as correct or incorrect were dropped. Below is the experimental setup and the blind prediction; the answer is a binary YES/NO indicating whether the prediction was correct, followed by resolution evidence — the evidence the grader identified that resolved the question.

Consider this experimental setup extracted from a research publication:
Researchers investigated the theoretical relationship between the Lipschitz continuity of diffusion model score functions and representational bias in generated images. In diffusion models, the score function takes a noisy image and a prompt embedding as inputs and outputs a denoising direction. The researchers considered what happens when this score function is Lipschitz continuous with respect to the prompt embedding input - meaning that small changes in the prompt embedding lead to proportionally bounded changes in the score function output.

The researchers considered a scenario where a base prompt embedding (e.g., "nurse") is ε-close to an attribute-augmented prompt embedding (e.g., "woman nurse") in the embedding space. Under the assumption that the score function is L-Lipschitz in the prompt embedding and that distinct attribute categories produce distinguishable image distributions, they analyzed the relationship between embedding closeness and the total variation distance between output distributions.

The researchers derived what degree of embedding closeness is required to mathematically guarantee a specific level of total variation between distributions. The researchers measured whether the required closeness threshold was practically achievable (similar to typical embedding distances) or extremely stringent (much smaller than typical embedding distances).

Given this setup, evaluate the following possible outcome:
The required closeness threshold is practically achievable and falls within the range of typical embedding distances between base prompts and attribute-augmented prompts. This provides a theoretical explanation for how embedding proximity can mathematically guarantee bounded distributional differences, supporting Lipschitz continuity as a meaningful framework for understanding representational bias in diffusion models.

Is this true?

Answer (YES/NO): NO